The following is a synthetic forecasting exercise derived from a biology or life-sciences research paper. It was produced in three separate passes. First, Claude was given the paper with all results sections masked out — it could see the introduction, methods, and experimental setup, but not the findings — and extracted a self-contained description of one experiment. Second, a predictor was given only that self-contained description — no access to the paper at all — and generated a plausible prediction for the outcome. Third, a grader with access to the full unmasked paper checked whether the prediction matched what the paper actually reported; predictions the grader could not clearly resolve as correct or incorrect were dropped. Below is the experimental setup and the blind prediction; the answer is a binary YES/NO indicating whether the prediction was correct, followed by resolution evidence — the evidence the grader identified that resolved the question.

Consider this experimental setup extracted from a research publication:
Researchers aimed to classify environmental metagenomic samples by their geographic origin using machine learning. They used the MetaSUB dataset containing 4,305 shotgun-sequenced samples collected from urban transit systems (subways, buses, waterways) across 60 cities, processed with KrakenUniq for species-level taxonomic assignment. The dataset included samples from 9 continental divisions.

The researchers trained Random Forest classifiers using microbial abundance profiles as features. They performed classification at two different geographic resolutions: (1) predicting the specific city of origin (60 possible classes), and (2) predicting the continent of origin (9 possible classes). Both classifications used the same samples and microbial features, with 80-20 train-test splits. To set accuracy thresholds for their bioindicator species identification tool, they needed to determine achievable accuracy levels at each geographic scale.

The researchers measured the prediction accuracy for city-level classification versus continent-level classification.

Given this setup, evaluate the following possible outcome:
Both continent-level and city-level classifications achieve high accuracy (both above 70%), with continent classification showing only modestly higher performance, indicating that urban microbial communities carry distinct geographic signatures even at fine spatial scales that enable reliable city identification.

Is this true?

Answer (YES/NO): YES